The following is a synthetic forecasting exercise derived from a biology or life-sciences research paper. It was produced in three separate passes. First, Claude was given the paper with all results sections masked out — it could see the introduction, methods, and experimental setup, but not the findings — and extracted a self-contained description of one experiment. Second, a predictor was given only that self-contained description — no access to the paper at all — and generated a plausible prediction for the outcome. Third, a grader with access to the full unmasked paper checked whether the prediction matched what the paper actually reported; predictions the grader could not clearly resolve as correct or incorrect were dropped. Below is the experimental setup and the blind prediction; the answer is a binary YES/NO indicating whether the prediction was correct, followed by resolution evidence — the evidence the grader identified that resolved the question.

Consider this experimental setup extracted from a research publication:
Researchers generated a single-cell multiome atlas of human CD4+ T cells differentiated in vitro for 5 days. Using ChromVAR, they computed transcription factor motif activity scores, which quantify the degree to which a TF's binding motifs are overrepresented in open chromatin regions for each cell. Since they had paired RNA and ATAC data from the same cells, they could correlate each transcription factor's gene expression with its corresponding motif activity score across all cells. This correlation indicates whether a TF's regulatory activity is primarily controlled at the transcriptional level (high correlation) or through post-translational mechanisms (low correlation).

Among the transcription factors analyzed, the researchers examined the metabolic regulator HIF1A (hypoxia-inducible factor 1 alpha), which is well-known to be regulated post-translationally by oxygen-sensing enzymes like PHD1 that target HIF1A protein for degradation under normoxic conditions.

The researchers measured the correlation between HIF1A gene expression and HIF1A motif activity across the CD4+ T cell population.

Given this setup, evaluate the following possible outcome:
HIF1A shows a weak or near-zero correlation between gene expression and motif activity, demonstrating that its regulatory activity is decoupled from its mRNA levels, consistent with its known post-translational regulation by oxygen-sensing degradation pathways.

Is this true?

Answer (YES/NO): NO